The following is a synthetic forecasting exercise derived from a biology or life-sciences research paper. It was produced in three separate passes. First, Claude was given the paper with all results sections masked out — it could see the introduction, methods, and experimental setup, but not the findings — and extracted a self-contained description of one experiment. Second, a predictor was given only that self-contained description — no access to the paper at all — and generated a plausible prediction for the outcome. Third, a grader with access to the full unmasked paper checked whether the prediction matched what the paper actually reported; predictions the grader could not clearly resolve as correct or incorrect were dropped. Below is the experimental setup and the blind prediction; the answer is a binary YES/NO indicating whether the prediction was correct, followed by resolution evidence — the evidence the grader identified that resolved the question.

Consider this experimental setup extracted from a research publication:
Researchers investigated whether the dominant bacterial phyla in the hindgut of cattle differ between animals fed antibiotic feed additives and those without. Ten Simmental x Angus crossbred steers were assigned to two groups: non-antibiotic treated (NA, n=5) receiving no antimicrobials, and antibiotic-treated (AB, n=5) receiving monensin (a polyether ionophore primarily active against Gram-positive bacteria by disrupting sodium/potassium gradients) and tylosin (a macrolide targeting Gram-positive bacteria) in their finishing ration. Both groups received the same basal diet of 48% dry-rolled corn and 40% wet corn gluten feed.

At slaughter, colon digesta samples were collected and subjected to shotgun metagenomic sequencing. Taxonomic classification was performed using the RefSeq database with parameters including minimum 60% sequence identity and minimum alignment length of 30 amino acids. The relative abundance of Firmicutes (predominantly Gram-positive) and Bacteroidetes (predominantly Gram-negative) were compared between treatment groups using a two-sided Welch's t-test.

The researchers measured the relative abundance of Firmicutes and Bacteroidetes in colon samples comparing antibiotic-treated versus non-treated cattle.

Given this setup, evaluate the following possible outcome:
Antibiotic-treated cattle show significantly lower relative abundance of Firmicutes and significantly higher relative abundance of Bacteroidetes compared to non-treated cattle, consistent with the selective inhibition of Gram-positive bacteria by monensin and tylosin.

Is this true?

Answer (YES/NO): NO